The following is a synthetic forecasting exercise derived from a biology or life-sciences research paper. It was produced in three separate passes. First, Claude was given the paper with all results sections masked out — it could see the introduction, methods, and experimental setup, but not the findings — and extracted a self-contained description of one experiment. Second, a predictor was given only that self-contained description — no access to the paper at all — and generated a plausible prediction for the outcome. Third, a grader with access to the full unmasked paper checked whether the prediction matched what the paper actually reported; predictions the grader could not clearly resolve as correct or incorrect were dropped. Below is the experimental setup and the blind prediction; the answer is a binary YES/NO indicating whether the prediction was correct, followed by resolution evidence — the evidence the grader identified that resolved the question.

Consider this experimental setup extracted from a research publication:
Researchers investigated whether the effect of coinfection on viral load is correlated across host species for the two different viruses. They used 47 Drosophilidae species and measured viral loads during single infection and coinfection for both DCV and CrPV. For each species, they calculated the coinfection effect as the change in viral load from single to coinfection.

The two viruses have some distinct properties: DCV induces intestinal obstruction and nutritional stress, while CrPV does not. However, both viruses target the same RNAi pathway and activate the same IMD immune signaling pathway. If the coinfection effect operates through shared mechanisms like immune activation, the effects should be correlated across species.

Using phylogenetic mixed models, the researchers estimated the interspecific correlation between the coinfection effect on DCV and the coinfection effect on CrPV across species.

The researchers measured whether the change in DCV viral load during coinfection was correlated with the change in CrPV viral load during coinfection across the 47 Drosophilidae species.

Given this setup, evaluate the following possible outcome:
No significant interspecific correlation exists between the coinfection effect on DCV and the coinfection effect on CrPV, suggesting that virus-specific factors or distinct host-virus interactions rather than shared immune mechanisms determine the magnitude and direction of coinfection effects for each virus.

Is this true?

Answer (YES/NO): YES